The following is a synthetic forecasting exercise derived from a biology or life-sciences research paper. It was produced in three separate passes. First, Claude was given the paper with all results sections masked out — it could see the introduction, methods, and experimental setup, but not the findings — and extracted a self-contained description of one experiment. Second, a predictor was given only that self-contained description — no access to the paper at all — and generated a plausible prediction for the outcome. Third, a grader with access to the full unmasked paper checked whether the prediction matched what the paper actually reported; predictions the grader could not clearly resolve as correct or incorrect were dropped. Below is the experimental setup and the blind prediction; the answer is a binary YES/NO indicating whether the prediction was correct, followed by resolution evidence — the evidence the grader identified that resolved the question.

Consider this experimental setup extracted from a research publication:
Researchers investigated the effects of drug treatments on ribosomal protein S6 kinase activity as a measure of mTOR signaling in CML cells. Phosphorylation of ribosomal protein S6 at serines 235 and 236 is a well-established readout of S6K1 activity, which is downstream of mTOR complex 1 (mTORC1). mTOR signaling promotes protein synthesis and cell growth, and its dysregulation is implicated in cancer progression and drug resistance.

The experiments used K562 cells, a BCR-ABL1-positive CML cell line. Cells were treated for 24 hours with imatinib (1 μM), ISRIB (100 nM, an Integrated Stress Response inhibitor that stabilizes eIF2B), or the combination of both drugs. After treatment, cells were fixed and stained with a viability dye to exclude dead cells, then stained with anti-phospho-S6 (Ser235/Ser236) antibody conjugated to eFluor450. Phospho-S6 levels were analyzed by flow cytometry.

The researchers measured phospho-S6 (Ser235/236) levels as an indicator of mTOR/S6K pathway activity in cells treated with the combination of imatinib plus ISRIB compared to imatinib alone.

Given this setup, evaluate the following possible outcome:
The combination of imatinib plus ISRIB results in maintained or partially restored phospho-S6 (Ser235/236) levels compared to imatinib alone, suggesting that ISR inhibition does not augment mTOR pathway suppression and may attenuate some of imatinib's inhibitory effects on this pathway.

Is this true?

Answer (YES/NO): NO